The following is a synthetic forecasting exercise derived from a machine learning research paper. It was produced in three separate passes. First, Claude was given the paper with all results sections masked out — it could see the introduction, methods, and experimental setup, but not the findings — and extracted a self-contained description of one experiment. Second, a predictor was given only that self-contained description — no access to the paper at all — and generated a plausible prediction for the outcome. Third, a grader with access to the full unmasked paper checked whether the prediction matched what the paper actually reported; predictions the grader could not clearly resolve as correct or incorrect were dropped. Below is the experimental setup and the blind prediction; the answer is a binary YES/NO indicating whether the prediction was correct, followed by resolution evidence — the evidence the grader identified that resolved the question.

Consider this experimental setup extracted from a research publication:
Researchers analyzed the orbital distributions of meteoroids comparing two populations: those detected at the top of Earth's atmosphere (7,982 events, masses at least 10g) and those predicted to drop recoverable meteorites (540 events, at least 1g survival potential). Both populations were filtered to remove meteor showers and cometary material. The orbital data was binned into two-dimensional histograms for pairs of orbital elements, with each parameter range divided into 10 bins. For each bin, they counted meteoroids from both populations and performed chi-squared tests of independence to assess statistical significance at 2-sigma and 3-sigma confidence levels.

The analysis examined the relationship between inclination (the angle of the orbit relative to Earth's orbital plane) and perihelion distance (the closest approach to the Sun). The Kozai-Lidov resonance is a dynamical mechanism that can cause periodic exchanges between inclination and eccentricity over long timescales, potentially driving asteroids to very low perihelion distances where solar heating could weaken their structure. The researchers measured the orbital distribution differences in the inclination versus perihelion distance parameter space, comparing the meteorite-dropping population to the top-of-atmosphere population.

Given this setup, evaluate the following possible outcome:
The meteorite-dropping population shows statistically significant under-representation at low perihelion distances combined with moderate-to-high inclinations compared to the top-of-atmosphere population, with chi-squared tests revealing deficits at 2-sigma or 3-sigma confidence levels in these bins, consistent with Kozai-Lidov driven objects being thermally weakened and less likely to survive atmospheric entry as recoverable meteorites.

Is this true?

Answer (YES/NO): NO